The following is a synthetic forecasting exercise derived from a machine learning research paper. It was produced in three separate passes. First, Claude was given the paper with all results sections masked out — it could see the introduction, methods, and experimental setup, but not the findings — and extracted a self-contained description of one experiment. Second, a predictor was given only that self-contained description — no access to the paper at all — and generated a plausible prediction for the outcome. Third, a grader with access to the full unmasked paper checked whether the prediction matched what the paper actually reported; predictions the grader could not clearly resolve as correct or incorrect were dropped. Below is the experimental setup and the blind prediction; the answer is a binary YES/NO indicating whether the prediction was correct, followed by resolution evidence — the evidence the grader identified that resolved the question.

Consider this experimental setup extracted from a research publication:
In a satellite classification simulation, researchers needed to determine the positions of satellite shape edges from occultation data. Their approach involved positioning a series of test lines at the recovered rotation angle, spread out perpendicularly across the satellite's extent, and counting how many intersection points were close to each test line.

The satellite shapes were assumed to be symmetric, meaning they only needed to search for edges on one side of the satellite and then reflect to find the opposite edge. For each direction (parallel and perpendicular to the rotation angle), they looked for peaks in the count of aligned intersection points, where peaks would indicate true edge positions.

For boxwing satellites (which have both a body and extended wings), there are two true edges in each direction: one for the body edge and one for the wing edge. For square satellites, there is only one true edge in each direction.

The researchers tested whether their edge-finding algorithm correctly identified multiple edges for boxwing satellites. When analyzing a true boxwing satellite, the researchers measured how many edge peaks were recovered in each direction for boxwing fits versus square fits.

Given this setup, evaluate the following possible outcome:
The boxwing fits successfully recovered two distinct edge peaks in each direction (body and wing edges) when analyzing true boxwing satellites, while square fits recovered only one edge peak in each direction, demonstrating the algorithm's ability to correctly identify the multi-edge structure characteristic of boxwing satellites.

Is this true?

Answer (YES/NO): YES